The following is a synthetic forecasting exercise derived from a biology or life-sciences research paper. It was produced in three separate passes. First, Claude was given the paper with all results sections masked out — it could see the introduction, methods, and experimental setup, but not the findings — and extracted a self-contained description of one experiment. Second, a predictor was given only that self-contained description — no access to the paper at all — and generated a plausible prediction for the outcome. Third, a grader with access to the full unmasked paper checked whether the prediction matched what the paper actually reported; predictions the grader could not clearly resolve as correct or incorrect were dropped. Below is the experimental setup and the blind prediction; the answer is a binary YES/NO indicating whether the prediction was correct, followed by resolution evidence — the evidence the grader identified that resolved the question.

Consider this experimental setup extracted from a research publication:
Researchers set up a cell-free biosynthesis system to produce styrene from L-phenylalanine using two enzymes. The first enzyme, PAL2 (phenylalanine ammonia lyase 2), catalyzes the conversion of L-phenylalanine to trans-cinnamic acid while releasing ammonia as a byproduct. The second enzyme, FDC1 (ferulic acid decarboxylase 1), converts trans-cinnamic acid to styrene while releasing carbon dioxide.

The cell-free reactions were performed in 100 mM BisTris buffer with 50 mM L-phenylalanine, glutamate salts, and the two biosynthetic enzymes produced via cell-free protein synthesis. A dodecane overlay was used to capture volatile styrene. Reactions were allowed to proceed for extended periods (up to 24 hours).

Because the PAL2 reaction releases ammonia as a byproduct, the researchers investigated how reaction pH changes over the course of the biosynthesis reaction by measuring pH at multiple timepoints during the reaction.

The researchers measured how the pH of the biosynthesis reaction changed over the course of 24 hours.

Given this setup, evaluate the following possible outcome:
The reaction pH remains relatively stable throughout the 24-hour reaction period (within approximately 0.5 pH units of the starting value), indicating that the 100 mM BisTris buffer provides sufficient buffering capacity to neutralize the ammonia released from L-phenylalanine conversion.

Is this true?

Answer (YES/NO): NO